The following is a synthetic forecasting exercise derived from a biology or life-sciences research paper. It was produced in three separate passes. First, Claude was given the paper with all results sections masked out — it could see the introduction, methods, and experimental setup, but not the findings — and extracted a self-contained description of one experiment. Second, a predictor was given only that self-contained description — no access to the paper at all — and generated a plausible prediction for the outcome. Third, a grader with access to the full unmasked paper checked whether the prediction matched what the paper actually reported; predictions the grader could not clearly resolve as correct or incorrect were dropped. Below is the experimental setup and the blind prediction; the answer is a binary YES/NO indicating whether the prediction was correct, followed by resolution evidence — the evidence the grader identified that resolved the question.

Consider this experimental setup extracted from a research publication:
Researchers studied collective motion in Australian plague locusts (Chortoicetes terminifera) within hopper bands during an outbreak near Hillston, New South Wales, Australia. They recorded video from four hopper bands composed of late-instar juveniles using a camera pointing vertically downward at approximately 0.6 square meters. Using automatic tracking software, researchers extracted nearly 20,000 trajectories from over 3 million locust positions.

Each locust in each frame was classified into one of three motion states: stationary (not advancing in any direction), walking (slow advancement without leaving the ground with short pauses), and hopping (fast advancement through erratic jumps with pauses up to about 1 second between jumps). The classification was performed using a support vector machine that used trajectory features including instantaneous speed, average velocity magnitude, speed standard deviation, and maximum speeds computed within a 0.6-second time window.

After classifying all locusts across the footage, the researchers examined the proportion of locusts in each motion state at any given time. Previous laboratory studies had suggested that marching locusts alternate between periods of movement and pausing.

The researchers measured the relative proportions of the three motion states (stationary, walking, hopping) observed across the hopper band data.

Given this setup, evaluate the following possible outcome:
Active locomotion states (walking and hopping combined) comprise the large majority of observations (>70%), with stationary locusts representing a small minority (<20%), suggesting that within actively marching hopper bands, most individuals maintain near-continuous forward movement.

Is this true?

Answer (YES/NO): NO